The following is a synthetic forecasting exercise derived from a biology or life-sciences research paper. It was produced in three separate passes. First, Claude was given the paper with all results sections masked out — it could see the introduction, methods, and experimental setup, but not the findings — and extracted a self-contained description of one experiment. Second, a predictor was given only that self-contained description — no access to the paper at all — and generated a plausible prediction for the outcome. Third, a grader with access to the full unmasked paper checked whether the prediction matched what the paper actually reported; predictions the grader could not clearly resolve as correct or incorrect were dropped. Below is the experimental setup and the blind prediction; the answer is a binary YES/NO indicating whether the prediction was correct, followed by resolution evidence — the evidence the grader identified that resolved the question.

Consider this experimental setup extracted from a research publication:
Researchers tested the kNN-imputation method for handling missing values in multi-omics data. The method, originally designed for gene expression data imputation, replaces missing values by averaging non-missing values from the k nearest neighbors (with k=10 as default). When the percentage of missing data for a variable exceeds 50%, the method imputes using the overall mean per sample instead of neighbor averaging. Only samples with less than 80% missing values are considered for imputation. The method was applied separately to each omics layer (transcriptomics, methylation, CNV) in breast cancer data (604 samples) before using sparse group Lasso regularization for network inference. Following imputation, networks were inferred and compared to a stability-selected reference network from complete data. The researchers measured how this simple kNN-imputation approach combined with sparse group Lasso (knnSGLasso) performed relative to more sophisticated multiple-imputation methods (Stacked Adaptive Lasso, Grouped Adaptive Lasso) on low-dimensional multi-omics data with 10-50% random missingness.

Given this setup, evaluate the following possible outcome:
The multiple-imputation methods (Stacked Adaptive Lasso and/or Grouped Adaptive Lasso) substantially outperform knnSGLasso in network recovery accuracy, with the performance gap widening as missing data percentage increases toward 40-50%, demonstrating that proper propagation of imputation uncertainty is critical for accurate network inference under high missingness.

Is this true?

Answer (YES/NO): NO